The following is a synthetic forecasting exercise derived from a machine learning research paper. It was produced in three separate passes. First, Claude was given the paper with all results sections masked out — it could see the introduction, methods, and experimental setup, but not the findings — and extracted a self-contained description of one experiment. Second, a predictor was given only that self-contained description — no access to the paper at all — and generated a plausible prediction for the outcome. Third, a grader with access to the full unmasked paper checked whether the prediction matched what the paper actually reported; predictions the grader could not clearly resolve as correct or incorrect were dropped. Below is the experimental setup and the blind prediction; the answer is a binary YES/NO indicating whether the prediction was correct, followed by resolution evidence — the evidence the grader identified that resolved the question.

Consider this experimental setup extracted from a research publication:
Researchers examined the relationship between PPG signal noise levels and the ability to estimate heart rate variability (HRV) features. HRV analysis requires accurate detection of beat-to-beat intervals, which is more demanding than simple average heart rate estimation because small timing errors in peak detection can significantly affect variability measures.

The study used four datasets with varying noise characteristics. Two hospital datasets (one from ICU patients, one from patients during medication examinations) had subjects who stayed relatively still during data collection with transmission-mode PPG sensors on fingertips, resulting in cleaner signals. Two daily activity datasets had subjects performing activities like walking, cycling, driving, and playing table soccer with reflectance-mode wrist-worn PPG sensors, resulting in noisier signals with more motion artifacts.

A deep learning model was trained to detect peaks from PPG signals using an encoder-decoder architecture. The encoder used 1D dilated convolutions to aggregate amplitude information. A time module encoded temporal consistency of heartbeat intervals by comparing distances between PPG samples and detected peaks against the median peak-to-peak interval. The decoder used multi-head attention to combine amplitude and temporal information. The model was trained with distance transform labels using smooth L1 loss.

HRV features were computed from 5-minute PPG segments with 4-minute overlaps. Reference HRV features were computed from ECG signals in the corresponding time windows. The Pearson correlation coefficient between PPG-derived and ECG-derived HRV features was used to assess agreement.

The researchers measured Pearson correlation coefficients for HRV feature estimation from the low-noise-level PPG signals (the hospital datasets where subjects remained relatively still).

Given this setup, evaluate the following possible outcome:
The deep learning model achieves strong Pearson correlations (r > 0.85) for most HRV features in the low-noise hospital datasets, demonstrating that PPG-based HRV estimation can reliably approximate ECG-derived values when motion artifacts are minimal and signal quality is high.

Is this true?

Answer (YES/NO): YES